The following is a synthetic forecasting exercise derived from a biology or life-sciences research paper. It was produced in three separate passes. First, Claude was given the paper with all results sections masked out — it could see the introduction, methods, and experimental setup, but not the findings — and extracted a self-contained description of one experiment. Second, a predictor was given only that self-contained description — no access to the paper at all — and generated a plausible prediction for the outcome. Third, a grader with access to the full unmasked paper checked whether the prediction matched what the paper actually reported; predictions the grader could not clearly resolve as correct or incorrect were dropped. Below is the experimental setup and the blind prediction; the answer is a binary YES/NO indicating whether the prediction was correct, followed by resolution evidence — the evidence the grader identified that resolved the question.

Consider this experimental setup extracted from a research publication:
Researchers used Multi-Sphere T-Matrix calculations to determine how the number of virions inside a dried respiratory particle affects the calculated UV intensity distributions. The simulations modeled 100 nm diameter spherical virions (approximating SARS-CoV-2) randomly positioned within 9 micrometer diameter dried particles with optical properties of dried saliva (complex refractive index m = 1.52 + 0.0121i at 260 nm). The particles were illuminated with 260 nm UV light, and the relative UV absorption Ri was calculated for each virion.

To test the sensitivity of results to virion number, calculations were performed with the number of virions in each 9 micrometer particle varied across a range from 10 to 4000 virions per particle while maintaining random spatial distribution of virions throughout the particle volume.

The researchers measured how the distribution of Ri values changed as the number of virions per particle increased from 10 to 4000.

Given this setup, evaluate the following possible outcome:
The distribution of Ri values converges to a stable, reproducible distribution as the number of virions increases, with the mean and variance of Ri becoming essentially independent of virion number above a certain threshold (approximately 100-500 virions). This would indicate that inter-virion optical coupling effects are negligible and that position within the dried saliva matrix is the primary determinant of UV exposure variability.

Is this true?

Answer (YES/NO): YES